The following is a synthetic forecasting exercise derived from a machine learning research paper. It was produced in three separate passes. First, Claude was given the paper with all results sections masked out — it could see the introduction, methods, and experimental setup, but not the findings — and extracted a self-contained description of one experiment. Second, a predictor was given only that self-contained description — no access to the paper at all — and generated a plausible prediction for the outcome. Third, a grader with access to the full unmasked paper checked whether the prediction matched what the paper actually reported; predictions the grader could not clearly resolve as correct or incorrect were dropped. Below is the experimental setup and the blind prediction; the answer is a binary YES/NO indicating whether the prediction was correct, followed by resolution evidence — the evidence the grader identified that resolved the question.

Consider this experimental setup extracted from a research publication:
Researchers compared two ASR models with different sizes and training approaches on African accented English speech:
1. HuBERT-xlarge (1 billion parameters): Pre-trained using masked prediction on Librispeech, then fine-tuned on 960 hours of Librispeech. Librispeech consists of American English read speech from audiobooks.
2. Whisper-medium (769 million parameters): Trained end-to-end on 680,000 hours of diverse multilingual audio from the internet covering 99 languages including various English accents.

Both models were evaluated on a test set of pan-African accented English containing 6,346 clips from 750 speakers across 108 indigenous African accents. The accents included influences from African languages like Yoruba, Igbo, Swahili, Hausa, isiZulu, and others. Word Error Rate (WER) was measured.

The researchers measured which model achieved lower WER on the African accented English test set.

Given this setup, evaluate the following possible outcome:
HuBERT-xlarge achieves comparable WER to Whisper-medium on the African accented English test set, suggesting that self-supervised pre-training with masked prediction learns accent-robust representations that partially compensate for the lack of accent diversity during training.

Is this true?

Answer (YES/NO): NO